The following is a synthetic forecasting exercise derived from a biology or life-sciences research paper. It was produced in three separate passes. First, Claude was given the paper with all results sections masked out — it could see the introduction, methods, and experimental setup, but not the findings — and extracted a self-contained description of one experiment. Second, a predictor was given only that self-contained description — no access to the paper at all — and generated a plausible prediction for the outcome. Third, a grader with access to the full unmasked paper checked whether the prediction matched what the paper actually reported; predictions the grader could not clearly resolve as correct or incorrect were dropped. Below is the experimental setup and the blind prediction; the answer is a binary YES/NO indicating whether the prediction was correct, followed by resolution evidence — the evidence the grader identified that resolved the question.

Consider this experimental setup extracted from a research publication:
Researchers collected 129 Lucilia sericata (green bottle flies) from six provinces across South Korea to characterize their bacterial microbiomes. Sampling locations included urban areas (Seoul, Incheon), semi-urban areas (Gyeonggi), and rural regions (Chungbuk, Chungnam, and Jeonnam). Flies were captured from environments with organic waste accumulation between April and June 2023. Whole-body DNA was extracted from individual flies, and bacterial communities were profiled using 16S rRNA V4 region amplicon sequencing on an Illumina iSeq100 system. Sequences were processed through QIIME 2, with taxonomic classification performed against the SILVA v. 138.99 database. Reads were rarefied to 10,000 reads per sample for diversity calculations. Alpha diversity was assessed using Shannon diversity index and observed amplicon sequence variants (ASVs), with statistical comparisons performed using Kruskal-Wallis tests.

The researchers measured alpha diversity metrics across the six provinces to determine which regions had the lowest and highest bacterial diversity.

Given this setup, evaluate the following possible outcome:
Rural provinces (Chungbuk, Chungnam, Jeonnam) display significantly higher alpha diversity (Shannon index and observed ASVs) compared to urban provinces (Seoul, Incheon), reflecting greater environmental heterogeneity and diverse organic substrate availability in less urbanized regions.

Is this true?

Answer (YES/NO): NO